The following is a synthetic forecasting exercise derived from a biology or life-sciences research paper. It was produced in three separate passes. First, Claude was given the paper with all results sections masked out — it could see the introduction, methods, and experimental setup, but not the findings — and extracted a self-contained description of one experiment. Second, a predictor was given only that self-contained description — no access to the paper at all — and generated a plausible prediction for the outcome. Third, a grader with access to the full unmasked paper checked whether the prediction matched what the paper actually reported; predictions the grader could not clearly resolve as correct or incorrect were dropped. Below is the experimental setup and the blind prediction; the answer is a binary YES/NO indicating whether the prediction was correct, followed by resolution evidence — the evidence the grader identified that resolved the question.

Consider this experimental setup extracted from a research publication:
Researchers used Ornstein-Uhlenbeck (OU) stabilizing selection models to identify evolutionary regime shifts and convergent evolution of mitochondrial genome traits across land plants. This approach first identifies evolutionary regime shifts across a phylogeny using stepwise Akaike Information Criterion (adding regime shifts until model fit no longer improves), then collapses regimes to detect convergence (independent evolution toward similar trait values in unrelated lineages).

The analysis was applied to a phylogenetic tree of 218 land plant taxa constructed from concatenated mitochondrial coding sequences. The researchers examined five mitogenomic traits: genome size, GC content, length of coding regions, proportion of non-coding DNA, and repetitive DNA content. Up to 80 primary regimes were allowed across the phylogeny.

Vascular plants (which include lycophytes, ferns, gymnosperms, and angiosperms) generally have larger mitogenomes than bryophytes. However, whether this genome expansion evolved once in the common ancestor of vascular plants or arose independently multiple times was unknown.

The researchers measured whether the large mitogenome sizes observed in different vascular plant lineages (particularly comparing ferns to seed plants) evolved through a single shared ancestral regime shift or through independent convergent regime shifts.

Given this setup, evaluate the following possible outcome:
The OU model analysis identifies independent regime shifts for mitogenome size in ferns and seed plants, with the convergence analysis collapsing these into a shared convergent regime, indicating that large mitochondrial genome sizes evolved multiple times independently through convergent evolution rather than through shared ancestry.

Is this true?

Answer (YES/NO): NO